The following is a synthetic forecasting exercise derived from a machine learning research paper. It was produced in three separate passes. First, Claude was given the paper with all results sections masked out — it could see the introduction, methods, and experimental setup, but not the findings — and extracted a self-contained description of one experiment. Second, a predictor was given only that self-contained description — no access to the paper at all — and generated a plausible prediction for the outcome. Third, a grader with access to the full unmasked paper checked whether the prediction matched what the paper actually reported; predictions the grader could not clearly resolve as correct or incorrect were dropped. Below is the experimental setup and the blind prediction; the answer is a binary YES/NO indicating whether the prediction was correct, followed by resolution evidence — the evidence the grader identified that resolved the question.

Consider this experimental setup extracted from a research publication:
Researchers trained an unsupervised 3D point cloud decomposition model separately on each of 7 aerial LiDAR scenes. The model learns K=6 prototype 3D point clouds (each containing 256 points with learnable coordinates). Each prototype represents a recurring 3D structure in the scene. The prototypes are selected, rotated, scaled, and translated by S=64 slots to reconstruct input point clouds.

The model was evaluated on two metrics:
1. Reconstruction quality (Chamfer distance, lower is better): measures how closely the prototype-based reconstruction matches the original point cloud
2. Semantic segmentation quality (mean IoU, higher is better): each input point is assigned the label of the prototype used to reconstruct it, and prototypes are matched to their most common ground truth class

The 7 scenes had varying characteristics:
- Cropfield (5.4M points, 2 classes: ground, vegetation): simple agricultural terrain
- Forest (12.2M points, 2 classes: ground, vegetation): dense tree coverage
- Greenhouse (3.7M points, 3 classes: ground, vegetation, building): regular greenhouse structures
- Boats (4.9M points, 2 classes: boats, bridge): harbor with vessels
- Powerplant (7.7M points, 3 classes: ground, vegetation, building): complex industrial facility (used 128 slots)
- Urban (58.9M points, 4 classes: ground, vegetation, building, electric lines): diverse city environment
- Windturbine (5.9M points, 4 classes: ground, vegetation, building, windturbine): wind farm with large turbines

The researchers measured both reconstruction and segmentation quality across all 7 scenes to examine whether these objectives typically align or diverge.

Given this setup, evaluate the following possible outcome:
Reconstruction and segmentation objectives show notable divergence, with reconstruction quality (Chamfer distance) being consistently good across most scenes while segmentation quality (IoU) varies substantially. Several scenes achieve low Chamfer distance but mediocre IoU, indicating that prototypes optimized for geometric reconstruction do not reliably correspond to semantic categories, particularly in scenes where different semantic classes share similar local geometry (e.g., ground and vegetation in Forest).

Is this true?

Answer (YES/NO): NO